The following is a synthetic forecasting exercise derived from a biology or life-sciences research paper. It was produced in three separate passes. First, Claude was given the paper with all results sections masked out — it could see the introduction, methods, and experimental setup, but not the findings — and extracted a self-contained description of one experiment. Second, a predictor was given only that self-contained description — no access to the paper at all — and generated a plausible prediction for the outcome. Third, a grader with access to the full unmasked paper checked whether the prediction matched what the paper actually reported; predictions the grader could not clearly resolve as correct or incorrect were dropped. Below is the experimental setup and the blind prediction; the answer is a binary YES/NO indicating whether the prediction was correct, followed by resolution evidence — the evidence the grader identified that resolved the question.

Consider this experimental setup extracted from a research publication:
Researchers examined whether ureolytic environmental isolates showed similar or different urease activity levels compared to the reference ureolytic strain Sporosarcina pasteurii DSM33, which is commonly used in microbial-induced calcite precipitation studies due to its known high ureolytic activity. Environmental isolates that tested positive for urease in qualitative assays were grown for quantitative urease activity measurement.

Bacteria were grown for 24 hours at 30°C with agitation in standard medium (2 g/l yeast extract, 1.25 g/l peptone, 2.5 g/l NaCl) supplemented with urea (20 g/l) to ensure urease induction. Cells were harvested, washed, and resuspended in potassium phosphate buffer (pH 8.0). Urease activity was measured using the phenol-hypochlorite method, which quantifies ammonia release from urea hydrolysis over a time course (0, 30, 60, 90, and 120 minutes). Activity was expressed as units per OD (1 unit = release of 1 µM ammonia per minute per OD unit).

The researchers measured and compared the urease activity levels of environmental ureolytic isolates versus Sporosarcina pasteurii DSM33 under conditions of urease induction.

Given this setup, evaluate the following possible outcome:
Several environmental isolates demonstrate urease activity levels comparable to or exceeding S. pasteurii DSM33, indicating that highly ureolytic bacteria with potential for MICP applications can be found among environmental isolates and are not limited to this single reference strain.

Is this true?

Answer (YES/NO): NO